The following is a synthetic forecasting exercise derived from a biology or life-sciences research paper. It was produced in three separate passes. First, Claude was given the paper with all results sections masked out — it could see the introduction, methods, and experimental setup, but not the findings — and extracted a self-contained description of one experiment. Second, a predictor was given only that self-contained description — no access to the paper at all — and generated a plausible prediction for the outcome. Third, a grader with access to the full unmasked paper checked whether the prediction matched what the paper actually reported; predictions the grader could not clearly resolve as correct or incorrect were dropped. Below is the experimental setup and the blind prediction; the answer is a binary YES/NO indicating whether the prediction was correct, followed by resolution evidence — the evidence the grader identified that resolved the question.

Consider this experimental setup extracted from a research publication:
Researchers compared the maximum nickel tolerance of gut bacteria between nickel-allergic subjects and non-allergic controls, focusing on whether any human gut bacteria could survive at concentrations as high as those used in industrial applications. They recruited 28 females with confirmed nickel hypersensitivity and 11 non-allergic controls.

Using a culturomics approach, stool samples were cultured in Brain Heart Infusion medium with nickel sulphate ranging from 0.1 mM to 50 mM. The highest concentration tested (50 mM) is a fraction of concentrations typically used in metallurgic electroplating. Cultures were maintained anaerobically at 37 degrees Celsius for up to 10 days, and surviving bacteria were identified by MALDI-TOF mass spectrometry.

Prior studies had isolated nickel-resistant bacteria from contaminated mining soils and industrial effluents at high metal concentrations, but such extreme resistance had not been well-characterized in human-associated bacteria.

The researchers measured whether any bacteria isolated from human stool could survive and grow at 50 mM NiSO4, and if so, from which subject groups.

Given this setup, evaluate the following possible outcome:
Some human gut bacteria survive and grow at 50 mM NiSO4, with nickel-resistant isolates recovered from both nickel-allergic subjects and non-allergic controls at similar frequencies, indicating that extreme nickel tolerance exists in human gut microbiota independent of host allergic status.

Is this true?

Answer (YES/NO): NO